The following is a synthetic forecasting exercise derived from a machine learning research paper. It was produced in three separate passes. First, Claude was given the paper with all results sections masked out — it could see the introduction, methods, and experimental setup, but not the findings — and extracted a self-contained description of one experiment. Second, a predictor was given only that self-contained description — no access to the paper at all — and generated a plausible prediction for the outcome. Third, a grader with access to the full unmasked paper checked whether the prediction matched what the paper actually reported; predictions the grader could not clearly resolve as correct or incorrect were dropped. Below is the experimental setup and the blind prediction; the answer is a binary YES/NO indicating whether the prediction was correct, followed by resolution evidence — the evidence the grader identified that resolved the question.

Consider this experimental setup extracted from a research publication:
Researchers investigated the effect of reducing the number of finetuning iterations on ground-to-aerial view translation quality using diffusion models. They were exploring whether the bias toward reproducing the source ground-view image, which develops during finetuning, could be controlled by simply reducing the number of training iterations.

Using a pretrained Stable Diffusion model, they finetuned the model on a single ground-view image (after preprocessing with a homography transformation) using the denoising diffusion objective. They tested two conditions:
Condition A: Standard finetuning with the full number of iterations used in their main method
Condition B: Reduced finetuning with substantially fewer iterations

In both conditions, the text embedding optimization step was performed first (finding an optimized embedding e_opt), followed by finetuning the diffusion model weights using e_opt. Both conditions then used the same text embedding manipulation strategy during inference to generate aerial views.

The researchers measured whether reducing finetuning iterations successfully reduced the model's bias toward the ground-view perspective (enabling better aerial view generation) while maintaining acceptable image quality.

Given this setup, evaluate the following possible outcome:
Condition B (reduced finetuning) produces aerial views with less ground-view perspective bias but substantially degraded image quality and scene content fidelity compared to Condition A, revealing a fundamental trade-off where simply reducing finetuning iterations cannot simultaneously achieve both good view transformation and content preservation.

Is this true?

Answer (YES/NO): YES